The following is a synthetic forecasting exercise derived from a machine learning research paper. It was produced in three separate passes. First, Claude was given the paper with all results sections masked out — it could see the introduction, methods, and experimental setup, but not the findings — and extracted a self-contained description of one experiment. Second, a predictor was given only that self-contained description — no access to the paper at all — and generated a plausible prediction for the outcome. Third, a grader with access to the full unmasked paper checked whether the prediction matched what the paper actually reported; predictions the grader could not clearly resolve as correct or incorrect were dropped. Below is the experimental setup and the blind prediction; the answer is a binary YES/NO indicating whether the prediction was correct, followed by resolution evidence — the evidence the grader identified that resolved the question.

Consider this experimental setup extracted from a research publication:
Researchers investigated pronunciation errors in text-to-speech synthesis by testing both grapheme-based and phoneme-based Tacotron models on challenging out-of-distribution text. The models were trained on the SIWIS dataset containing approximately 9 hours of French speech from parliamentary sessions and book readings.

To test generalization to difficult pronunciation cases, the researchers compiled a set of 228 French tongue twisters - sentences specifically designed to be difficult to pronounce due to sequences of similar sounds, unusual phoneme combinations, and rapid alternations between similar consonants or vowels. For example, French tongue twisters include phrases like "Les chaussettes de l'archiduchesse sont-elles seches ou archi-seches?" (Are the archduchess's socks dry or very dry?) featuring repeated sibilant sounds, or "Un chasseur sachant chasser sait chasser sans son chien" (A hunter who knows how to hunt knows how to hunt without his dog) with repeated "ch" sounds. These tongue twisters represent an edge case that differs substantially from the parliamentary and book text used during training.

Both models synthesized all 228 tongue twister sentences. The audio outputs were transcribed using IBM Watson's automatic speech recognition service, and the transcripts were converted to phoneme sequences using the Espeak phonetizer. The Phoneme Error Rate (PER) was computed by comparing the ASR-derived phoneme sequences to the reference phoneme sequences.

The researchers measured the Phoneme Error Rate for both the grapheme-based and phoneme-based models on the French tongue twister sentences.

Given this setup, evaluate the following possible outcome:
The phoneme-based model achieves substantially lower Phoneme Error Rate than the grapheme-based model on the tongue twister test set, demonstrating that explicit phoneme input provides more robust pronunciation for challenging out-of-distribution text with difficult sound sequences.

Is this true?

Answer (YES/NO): NO